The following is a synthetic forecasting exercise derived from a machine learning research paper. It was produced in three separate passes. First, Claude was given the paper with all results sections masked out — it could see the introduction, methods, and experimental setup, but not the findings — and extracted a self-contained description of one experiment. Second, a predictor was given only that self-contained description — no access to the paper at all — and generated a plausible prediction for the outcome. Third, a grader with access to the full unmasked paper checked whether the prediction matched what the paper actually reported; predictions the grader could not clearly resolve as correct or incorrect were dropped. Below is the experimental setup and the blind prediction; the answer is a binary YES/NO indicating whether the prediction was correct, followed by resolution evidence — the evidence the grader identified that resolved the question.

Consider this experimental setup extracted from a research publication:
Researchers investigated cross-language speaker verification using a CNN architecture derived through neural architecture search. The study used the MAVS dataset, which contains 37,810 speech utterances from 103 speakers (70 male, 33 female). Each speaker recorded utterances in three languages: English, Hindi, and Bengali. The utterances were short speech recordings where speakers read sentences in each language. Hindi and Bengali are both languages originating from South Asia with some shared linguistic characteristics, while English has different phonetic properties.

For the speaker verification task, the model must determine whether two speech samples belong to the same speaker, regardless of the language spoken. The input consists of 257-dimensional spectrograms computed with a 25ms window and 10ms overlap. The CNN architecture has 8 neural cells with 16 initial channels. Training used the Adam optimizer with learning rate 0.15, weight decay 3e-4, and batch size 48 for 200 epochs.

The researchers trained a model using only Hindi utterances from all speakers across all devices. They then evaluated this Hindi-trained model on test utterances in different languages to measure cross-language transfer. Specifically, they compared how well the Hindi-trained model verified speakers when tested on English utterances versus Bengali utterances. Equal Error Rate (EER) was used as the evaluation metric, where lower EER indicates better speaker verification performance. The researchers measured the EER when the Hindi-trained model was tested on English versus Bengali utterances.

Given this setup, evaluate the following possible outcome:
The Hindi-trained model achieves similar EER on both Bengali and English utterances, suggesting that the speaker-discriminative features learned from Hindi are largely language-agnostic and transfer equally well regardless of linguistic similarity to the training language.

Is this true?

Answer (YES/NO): NO